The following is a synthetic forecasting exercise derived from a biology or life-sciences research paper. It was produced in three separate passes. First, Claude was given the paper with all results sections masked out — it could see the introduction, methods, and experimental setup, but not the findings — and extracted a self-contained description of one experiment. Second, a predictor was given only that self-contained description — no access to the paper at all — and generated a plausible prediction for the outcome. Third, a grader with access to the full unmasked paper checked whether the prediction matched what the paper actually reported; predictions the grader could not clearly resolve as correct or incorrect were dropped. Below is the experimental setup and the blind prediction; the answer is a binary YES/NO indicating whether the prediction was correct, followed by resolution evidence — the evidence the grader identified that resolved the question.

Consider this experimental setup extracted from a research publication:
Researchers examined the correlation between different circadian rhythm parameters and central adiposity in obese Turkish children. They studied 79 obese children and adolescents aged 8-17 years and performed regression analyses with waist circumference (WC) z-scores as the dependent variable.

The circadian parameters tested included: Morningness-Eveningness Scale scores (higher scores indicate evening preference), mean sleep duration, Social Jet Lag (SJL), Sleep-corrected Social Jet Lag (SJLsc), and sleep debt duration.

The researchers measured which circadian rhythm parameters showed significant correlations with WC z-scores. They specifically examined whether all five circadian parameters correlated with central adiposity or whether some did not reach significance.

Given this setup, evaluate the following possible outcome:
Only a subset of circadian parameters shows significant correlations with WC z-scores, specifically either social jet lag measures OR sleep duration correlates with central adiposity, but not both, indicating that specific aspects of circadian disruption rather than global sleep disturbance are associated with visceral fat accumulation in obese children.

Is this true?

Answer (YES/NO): NO